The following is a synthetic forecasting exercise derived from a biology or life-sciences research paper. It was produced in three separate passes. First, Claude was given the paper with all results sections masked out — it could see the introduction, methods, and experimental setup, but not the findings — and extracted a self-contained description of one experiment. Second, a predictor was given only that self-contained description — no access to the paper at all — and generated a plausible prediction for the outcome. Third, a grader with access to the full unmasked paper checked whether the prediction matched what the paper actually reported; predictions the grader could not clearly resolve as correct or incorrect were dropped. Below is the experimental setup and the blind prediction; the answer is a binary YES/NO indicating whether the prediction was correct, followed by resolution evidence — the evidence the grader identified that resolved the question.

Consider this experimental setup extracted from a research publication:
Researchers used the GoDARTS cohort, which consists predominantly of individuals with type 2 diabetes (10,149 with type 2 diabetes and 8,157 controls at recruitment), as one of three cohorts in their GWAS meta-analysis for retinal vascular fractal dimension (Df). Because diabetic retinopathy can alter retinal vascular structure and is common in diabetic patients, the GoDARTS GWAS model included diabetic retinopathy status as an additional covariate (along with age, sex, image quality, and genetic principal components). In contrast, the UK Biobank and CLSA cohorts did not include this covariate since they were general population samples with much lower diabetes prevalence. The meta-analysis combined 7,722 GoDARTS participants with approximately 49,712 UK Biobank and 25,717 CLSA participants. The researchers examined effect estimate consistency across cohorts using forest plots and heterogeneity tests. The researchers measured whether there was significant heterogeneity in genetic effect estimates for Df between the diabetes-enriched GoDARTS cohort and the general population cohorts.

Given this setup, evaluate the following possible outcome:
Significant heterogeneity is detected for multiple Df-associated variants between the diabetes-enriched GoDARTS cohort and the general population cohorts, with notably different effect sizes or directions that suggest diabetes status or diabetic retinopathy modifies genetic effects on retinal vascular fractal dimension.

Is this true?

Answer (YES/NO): NO